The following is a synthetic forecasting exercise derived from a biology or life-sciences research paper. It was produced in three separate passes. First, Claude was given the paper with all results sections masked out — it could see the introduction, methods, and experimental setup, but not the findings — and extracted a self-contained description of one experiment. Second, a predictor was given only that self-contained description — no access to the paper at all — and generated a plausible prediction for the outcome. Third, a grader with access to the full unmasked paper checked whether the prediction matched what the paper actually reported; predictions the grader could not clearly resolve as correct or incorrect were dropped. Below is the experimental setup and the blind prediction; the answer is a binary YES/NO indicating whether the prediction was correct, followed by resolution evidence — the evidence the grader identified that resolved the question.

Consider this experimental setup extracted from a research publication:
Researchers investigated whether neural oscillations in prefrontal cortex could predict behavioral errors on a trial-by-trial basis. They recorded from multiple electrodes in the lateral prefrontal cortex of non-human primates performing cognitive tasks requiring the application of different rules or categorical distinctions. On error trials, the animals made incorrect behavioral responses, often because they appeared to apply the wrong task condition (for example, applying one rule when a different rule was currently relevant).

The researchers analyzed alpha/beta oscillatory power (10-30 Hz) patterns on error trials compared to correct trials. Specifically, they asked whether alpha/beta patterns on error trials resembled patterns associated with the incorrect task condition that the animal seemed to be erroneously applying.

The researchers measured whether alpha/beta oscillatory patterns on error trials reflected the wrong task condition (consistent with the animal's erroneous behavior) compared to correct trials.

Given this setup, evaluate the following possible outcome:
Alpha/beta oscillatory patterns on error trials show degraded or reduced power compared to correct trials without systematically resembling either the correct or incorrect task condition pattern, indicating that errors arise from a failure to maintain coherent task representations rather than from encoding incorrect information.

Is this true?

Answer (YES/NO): NO